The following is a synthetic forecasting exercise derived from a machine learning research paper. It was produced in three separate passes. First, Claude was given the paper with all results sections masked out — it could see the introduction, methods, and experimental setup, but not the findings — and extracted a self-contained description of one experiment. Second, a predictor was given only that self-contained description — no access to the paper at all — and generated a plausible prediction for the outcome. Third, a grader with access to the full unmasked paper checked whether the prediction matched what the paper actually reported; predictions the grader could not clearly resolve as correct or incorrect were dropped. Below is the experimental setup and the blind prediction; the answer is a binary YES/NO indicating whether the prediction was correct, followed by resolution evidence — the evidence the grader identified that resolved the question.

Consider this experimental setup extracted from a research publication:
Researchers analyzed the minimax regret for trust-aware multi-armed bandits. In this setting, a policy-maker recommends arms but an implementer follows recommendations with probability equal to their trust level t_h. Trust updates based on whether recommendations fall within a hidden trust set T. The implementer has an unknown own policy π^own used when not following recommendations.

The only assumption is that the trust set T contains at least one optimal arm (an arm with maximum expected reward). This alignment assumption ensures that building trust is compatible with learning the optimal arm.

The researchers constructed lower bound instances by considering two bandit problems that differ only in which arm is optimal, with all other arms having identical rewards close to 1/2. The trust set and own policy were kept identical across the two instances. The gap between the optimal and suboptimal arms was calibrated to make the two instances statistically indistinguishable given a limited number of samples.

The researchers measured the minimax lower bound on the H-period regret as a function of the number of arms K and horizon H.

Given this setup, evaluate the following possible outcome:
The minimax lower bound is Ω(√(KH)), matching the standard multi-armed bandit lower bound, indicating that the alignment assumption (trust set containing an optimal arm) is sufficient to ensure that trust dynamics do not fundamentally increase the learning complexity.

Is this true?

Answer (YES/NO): YES